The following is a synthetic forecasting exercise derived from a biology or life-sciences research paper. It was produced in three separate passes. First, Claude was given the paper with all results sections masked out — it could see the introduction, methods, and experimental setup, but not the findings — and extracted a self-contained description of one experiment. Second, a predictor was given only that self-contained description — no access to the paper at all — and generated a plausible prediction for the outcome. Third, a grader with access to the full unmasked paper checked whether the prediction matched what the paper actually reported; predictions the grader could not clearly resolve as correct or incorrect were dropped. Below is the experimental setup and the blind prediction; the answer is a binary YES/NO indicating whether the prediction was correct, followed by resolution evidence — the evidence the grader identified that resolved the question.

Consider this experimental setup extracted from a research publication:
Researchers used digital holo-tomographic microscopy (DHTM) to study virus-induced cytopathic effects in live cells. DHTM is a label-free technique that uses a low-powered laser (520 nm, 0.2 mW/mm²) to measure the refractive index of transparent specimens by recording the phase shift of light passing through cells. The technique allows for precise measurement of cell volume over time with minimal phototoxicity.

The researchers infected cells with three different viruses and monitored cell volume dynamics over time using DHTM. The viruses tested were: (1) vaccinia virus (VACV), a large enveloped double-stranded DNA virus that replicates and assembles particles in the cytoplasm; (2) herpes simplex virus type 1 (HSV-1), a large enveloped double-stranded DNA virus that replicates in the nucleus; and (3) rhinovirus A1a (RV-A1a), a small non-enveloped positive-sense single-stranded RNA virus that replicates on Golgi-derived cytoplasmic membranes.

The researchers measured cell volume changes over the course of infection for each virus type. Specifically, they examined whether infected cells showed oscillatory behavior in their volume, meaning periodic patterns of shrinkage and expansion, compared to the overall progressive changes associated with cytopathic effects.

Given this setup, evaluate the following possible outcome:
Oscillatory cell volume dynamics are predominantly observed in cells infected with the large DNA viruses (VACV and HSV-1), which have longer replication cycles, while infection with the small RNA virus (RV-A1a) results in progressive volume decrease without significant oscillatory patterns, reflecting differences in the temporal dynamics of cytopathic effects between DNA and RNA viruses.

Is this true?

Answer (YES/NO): NO